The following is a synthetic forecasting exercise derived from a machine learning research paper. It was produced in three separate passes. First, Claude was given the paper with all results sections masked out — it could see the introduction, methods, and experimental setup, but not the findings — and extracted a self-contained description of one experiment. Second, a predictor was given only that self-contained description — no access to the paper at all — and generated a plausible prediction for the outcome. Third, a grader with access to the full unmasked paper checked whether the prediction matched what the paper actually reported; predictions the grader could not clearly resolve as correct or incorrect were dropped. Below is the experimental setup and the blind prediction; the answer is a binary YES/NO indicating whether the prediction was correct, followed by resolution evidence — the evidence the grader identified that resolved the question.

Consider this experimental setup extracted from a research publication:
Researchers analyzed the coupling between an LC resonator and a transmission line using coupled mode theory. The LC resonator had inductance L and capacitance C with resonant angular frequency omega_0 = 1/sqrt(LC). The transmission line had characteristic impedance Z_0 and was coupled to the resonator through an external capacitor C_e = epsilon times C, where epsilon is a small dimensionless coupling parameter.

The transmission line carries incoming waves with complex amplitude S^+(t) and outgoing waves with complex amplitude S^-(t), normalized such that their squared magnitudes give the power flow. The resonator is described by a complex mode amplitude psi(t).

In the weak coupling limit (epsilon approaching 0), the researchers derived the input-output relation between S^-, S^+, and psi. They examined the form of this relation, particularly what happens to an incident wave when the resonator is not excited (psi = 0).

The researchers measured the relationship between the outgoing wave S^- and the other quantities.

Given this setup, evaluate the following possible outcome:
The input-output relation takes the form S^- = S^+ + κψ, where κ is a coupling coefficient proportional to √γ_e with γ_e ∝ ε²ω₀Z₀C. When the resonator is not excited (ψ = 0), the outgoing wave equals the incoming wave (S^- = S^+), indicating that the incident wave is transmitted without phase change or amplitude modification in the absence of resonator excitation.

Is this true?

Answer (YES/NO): NO